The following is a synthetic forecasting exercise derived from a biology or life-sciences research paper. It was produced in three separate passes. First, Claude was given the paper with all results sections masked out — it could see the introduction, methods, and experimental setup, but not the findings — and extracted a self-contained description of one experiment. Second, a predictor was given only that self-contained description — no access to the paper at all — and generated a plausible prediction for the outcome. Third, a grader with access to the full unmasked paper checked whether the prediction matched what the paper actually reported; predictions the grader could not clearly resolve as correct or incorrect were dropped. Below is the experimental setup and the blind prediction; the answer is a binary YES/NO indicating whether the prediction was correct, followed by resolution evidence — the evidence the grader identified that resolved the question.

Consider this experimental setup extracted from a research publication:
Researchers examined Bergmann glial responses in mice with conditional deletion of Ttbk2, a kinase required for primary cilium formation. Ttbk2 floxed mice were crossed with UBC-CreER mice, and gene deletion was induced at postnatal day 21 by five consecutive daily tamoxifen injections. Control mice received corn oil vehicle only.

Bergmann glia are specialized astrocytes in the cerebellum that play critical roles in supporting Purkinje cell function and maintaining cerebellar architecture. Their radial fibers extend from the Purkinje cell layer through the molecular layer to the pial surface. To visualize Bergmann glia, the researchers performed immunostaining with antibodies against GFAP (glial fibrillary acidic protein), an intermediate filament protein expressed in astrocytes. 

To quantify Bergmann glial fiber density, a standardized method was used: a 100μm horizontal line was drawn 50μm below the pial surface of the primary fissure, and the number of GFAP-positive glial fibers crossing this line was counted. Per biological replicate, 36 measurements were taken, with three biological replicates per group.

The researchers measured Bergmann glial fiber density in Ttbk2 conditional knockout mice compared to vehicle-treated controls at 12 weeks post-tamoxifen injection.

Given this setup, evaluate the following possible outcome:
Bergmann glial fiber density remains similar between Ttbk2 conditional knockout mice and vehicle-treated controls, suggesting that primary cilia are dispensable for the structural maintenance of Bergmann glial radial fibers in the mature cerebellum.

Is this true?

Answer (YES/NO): NO